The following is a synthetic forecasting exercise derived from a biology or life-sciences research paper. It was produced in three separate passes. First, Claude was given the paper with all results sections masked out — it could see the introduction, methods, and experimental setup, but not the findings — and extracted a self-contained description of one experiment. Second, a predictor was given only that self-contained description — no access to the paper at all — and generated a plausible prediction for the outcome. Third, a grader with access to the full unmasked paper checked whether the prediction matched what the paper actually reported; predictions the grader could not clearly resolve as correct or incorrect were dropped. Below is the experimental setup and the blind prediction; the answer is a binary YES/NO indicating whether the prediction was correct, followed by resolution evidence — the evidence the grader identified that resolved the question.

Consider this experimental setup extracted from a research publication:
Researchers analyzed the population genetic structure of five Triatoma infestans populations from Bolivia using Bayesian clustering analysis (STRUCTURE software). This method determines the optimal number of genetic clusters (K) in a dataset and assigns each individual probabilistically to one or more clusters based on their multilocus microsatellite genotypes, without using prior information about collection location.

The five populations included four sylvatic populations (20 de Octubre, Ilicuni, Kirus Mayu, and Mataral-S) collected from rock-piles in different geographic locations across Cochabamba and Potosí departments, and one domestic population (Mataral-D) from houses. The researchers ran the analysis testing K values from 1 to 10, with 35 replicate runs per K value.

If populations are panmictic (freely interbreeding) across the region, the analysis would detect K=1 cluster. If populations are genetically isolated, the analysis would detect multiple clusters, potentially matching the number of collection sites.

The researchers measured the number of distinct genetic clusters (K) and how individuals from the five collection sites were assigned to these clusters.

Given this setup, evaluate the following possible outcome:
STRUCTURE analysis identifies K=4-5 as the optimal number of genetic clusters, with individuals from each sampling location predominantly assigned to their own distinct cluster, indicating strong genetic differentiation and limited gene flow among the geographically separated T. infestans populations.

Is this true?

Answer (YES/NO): YES